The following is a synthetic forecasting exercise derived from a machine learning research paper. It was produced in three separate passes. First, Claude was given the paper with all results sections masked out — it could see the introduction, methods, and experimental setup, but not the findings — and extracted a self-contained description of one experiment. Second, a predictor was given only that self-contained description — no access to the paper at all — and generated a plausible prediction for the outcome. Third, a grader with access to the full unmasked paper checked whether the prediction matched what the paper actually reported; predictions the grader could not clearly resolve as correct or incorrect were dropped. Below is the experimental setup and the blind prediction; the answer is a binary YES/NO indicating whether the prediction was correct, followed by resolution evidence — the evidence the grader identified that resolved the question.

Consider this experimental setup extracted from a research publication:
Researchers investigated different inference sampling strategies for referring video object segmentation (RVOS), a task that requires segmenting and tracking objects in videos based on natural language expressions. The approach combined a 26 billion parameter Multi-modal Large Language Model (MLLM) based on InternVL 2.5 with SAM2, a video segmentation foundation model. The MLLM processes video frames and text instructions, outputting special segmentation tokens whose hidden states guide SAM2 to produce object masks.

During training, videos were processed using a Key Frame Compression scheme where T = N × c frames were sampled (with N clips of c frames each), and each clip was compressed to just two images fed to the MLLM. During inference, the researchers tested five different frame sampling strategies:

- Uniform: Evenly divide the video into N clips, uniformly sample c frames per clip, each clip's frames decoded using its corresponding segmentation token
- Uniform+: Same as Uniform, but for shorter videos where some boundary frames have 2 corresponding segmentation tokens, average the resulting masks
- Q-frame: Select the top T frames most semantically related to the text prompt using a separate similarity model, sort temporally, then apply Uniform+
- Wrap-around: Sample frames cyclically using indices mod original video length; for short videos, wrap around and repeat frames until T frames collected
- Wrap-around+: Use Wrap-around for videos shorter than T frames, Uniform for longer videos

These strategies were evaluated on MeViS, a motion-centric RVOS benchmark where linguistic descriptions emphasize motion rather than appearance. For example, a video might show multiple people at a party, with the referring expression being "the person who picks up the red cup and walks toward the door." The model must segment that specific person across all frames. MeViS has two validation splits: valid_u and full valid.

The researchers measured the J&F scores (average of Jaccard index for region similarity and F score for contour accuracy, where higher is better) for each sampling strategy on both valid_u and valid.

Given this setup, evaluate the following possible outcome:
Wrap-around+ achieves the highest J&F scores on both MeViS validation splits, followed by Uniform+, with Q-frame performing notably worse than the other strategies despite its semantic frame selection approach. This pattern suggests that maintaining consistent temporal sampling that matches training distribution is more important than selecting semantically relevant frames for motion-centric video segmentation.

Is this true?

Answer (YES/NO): NO